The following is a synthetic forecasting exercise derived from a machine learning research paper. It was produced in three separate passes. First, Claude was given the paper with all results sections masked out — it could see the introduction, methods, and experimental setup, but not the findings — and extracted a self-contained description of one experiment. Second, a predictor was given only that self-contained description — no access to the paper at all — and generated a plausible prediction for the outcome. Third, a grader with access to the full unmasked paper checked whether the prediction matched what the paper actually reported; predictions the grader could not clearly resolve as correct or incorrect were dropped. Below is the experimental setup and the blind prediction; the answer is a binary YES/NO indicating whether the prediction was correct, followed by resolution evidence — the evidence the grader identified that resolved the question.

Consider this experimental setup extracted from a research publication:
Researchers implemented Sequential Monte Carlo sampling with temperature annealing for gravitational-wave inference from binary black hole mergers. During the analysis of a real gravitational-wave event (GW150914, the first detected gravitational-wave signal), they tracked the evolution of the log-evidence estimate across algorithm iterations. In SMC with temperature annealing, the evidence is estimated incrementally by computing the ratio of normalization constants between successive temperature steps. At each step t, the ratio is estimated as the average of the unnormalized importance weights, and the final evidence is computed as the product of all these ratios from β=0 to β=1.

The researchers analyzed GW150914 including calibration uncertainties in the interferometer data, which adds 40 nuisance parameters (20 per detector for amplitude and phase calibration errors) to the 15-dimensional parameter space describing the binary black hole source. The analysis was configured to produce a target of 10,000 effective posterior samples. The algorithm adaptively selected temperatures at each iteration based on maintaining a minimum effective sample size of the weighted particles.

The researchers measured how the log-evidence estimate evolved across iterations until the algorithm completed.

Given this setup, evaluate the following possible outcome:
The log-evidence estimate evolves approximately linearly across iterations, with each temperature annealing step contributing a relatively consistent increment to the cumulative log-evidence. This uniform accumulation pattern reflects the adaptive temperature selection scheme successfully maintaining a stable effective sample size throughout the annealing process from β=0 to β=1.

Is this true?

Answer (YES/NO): NO